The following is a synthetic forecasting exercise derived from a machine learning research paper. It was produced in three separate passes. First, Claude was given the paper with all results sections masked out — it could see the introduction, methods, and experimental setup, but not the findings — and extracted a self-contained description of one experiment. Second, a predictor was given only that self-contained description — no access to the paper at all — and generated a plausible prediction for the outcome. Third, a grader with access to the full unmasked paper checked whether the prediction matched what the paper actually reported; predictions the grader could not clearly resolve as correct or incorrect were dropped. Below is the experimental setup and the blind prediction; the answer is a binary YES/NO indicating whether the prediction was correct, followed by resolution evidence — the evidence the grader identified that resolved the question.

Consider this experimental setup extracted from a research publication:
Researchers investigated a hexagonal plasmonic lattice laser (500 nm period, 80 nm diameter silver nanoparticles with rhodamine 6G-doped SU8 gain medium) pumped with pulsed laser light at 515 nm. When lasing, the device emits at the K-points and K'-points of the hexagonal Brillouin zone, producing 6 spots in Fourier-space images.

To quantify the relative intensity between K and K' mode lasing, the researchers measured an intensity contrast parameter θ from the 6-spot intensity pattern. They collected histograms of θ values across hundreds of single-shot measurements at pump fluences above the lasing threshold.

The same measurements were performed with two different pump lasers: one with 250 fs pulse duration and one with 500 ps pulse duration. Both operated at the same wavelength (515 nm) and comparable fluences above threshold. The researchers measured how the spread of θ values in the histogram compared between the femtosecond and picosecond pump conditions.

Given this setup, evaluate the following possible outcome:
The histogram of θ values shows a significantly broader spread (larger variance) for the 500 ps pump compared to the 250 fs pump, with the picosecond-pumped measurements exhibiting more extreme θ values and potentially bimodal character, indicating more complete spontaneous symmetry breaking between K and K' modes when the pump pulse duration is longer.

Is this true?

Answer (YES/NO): NO